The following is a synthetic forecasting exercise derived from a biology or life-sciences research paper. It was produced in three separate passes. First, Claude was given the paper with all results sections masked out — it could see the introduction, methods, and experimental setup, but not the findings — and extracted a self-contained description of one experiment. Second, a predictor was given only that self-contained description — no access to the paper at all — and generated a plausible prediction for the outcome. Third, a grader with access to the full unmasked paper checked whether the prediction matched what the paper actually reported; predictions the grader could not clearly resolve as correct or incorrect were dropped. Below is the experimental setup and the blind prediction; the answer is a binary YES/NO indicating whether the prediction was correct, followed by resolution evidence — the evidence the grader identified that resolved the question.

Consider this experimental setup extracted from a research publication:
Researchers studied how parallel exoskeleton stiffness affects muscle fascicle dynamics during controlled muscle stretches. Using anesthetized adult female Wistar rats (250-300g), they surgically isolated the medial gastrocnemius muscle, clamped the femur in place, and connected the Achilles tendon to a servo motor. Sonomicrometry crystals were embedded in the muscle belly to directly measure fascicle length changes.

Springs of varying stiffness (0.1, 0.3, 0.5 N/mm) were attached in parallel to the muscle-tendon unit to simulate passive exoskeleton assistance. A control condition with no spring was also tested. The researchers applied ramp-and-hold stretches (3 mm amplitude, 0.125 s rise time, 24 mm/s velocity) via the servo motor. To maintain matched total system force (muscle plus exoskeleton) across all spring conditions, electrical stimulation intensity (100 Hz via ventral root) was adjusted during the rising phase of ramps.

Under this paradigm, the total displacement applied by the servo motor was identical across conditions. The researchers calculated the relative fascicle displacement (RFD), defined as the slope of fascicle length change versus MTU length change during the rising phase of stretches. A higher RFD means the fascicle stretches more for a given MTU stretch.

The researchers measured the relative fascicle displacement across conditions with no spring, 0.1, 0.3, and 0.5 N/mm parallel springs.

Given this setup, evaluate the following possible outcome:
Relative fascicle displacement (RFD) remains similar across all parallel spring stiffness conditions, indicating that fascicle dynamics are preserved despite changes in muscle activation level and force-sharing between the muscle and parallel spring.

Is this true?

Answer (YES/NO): YES